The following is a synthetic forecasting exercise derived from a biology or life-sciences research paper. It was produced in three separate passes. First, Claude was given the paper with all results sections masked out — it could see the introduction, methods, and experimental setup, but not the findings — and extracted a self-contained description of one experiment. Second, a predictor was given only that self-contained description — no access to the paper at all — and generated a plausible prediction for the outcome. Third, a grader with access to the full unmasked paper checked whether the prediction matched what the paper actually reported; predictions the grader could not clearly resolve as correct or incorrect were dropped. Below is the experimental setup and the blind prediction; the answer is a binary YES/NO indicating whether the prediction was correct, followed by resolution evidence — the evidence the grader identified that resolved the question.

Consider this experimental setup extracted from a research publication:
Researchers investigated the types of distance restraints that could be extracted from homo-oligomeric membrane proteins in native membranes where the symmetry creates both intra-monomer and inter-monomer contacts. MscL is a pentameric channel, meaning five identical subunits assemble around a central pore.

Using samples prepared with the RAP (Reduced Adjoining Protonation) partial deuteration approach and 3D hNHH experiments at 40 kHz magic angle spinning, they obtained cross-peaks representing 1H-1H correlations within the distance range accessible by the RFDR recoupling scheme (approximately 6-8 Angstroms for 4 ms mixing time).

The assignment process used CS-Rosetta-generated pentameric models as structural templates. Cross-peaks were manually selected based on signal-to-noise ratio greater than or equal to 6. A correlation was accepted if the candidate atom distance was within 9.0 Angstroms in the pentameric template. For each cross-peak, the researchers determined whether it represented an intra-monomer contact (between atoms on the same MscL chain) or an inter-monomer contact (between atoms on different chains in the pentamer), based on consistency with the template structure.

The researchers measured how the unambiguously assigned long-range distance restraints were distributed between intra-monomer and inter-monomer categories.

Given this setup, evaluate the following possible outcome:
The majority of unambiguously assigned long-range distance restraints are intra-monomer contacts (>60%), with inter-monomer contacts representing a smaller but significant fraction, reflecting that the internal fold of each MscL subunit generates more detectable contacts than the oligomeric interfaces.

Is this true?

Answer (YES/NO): YES